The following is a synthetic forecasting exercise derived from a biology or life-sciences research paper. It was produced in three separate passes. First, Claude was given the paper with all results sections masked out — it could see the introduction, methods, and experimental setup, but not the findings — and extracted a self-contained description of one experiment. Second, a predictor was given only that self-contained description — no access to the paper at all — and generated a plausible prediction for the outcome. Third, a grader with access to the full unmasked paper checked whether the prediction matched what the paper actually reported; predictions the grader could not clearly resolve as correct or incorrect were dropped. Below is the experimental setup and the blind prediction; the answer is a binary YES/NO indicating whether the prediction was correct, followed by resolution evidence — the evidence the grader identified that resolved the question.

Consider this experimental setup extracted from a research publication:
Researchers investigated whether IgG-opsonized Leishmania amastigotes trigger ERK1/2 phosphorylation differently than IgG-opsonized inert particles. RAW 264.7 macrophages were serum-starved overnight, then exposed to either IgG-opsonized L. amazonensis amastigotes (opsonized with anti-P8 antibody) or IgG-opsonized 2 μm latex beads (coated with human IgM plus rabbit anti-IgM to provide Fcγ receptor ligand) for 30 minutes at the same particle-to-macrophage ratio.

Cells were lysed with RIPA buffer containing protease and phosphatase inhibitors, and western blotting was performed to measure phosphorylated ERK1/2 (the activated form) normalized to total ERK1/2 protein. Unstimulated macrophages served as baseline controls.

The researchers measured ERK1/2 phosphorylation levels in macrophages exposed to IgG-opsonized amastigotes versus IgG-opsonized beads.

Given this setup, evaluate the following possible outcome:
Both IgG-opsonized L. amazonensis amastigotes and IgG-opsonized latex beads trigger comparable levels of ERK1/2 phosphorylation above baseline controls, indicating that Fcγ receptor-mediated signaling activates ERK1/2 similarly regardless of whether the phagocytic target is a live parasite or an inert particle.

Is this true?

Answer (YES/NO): NO